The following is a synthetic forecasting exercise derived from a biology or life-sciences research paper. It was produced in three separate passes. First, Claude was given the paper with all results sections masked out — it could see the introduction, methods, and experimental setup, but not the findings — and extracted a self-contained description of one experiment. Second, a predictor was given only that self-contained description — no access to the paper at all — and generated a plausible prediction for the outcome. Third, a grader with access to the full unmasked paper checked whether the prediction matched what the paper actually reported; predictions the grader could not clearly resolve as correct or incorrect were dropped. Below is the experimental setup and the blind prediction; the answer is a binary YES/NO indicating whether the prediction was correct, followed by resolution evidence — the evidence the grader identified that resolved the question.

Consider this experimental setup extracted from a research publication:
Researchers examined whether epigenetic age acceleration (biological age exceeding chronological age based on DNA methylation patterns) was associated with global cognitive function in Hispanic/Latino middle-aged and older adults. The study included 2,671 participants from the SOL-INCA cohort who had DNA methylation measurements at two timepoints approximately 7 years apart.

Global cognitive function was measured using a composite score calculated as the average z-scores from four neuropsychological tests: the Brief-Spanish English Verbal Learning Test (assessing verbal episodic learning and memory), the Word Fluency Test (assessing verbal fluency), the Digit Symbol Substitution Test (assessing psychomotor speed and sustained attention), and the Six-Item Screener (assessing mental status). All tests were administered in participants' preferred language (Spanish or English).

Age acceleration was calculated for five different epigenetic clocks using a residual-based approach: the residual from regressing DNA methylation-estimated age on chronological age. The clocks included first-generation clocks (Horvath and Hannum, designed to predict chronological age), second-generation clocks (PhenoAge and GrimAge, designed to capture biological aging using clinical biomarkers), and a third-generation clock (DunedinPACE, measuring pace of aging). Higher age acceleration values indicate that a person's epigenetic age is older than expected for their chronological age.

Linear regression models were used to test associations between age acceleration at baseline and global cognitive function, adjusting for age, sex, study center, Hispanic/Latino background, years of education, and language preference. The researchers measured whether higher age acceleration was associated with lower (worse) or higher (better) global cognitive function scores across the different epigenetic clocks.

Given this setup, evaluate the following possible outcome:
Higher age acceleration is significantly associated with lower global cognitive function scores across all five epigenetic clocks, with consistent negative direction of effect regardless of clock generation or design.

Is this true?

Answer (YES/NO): YES